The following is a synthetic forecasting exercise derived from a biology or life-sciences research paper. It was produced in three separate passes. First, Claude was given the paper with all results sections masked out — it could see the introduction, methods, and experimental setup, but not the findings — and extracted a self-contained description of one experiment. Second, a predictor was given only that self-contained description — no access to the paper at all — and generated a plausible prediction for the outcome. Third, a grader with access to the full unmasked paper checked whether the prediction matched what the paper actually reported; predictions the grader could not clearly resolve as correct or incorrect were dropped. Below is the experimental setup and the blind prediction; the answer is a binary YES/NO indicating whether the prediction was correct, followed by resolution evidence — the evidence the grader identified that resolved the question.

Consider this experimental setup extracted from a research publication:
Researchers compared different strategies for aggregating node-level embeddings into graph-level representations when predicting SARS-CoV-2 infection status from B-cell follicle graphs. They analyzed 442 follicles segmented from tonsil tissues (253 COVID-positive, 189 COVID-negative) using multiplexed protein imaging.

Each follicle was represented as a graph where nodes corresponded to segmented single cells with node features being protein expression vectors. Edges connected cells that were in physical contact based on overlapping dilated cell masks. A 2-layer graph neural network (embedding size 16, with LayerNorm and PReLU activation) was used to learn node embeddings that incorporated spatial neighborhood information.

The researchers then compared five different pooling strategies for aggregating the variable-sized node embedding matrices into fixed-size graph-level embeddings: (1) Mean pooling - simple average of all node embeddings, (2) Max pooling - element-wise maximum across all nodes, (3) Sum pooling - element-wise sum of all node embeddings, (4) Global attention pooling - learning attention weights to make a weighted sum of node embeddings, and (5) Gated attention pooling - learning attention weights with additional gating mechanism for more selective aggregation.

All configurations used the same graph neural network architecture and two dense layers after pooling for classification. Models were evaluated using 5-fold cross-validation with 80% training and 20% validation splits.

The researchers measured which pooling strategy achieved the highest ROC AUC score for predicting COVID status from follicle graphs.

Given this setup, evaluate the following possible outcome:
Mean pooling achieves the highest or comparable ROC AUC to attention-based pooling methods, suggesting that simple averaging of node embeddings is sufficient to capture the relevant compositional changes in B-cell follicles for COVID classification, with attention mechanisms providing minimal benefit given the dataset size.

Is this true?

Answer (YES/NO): NO